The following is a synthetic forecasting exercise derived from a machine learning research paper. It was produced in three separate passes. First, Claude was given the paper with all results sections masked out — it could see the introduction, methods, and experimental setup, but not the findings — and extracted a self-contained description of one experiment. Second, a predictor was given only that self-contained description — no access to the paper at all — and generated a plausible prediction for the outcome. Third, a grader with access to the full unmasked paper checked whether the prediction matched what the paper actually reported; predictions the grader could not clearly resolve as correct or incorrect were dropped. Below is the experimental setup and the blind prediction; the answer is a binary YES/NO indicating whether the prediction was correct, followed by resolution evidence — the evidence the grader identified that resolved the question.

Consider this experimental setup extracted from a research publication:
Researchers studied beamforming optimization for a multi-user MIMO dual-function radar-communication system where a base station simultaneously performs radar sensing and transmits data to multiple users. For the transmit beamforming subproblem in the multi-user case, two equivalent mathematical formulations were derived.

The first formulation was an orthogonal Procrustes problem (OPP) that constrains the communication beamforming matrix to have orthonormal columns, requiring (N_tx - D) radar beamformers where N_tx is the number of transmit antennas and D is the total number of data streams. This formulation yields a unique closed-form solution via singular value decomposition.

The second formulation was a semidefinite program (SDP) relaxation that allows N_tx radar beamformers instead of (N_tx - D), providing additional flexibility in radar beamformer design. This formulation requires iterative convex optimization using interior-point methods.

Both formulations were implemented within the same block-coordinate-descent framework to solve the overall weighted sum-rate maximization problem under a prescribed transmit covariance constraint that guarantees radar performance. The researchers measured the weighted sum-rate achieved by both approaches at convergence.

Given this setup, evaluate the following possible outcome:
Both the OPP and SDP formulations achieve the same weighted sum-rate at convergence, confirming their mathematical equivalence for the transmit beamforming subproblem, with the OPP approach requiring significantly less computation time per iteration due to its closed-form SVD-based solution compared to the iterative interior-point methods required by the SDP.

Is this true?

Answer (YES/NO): YES